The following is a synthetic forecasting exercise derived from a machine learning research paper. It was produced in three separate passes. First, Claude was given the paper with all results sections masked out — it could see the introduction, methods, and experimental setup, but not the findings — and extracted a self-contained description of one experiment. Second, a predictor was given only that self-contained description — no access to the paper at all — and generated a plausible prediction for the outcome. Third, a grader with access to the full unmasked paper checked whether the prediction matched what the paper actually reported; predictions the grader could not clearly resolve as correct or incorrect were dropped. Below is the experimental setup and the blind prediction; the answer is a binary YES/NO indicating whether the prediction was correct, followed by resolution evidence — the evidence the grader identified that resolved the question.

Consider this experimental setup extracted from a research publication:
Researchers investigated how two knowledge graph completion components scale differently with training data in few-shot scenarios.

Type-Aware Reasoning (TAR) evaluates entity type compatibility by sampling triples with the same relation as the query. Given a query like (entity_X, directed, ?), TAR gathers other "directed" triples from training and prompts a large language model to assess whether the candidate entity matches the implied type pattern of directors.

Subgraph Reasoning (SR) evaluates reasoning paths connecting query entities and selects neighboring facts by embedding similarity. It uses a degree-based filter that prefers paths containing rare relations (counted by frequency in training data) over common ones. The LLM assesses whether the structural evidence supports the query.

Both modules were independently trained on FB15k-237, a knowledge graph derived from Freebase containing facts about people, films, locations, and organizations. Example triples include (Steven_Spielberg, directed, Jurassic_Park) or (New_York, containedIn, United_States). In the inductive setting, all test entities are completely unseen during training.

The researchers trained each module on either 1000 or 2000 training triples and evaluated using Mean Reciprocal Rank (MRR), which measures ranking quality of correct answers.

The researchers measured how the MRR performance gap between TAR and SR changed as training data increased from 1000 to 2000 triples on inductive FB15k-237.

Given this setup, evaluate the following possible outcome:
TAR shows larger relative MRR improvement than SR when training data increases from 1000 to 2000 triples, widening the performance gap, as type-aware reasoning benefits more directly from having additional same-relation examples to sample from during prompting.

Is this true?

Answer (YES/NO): NO